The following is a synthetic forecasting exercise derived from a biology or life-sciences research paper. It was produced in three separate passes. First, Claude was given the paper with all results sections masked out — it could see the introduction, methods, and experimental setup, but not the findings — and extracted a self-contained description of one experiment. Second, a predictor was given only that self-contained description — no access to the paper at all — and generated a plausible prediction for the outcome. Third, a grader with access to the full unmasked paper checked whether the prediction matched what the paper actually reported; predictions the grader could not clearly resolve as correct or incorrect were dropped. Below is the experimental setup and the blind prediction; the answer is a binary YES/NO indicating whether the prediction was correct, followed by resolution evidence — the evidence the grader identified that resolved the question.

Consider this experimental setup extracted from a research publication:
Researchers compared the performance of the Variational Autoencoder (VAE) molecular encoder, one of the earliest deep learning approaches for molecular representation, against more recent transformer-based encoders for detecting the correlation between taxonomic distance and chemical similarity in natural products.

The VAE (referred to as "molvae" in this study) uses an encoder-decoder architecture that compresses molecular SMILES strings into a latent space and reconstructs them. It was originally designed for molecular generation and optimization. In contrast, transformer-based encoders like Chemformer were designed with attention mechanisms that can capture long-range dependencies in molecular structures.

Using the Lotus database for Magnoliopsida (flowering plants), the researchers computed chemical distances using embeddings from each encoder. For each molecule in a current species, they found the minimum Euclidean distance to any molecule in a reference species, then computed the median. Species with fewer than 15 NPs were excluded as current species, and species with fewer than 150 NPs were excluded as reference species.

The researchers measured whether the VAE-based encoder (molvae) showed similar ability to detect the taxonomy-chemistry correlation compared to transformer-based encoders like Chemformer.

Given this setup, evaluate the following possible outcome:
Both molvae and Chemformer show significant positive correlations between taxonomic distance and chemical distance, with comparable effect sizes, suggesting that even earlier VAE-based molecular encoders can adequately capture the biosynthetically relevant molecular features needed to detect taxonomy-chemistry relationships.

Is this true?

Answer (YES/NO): NO